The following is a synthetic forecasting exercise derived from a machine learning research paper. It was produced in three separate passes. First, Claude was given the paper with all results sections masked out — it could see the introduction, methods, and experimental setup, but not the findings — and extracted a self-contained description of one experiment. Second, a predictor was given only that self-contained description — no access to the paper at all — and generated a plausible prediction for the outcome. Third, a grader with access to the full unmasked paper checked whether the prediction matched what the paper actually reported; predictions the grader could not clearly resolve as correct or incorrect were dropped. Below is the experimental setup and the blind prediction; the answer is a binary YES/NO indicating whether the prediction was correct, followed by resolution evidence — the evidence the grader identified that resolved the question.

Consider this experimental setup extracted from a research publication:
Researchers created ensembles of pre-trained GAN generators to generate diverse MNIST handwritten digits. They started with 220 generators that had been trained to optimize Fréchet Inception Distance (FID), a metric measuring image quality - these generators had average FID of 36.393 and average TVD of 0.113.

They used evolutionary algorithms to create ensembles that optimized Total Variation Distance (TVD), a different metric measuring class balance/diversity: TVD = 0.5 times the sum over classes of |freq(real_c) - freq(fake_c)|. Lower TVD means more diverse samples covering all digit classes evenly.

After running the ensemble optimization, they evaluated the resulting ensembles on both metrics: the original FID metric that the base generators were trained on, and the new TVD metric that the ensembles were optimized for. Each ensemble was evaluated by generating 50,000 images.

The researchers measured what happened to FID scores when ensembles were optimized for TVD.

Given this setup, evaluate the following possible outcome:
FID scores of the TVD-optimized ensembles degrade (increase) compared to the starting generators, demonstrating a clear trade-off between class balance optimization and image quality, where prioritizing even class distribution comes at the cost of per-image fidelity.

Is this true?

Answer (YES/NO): NO